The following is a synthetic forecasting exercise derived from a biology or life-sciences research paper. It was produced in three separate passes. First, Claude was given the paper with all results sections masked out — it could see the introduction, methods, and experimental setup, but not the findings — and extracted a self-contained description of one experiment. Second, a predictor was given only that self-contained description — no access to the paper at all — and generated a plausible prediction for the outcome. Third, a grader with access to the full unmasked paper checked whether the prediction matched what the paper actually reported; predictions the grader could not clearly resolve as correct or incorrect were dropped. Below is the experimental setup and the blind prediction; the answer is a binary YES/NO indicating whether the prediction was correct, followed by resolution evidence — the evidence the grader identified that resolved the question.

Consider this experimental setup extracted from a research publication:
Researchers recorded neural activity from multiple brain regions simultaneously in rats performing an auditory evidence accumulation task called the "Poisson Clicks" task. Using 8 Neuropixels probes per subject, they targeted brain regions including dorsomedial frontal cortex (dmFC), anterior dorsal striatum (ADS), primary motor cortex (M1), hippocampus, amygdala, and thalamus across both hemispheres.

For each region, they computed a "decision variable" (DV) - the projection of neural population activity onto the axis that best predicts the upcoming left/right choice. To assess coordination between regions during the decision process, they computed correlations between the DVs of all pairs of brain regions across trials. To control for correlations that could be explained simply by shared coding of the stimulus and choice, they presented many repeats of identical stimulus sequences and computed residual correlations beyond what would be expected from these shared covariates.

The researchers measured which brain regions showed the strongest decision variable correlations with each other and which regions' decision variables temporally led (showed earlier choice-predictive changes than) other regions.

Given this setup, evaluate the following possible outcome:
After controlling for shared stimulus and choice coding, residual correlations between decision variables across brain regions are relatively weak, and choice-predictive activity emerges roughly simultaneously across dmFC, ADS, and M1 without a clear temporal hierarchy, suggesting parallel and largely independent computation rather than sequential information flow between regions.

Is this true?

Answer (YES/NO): NO